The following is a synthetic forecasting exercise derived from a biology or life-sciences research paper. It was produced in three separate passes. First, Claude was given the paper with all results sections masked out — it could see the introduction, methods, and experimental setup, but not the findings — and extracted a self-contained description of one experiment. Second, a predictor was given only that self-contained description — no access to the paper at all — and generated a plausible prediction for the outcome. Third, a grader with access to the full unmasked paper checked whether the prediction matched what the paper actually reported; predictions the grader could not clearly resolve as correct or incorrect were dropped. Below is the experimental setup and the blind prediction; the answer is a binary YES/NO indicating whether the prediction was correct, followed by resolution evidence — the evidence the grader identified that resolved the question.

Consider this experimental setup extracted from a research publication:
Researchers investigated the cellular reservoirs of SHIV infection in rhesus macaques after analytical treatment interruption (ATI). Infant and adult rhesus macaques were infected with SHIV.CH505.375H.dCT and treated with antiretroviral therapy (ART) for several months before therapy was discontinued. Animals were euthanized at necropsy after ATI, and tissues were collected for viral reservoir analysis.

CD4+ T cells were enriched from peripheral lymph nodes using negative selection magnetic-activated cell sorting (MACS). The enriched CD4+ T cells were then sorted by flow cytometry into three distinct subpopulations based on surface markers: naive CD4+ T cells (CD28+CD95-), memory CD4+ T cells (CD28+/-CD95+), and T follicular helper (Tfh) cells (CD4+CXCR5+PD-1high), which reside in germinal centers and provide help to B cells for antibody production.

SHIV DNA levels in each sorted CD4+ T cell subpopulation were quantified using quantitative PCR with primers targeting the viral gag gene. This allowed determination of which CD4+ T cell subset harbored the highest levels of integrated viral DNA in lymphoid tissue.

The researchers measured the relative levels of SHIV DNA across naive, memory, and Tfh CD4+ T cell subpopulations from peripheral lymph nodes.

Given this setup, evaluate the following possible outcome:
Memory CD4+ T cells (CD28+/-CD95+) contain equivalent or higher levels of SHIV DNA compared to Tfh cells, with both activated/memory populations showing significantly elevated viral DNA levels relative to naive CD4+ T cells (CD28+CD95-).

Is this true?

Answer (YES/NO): NO